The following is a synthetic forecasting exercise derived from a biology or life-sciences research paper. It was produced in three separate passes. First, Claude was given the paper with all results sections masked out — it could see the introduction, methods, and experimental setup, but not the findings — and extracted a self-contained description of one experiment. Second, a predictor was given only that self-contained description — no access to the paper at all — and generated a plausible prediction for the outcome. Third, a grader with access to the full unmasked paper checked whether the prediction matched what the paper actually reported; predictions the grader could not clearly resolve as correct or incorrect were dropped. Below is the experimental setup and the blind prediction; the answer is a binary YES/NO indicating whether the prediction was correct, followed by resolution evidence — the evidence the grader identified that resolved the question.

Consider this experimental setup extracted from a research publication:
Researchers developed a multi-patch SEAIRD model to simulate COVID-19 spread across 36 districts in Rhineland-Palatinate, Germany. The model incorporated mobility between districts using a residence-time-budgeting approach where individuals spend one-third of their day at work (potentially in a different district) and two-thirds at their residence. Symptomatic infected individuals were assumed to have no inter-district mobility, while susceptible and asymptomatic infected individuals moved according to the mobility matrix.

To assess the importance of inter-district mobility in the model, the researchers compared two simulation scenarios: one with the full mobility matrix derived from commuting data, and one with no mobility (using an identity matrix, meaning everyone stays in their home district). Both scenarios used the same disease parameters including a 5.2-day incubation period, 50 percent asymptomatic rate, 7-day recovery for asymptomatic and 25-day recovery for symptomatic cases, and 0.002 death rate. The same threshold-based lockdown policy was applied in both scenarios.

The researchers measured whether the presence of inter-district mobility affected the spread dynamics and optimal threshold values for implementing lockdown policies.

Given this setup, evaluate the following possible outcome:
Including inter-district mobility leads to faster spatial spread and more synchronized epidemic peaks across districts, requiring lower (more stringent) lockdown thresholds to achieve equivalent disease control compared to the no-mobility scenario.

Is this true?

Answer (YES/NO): NO